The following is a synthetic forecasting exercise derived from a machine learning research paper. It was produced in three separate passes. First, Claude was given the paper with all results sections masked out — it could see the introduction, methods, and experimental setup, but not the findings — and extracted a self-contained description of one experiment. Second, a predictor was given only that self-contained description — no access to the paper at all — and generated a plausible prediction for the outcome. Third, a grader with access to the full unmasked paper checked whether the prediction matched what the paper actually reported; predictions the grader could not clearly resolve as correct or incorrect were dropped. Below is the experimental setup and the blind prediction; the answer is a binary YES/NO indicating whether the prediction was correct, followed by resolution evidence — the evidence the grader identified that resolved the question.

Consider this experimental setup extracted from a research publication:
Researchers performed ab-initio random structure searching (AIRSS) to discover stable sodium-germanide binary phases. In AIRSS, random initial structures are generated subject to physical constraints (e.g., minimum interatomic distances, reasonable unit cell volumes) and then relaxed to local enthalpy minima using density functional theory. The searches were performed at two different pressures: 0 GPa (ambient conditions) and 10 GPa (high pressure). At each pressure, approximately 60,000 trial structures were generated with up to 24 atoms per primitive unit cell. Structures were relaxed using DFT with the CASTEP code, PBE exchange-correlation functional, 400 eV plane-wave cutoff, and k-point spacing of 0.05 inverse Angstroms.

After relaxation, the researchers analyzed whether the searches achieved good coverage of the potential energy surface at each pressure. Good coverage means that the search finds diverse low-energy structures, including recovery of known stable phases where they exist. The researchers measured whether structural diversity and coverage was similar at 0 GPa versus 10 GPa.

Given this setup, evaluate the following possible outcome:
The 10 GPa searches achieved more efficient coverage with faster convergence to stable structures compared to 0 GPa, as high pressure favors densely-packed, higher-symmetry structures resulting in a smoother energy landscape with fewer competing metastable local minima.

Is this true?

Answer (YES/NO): YES